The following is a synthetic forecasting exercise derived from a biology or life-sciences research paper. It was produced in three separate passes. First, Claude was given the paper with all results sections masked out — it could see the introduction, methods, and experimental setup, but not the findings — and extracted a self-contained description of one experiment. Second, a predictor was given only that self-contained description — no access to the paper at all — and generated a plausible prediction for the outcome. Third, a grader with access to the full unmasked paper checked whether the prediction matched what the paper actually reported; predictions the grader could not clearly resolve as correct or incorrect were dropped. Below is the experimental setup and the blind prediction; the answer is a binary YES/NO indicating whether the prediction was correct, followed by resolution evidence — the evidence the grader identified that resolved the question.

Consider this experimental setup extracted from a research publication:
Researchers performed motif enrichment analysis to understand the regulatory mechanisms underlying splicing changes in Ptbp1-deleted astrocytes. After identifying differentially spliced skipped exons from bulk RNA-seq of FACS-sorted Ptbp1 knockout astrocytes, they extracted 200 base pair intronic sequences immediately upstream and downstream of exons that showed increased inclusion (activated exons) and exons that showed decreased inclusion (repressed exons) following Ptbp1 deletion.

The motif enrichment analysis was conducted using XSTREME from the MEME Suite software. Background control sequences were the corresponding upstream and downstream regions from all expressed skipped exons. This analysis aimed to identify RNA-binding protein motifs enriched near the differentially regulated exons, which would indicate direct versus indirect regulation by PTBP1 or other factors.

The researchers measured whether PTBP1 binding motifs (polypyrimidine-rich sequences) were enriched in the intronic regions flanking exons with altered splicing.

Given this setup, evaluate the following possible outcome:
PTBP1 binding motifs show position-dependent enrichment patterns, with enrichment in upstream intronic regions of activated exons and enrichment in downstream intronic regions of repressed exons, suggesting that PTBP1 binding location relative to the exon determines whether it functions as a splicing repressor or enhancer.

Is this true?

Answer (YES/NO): NO